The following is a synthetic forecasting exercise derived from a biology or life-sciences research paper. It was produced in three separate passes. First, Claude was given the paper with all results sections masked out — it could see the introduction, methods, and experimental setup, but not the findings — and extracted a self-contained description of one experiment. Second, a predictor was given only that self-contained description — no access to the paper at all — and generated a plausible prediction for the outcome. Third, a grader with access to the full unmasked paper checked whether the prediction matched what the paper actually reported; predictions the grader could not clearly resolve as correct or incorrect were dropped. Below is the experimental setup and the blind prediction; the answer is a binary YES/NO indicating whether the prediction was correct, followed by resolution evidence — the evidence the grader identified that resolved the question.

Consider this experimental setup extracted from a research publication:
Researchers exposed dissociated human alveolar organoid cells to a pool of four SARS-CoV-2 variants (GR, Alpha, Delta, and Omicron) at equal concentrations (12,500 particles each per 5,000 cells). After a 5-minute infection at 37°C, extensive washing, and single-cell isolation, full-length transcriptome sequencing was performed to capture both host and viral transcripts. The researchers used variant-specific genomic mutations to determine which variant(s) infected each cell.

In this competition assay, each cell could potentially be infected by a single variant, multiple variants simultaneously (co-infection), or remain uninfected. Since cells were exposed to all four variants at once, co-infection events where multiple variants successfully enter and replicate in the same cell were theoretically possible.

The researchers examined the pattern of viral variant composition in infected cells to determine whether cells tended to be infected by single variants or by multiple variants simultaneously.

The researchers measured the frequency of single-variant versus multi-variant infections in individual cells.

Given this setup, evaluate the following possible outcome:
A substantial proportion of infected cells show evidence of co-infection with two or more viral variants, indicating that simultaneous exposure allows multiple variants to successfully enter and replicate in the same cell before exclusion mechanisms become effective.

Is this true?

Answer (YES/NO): YES